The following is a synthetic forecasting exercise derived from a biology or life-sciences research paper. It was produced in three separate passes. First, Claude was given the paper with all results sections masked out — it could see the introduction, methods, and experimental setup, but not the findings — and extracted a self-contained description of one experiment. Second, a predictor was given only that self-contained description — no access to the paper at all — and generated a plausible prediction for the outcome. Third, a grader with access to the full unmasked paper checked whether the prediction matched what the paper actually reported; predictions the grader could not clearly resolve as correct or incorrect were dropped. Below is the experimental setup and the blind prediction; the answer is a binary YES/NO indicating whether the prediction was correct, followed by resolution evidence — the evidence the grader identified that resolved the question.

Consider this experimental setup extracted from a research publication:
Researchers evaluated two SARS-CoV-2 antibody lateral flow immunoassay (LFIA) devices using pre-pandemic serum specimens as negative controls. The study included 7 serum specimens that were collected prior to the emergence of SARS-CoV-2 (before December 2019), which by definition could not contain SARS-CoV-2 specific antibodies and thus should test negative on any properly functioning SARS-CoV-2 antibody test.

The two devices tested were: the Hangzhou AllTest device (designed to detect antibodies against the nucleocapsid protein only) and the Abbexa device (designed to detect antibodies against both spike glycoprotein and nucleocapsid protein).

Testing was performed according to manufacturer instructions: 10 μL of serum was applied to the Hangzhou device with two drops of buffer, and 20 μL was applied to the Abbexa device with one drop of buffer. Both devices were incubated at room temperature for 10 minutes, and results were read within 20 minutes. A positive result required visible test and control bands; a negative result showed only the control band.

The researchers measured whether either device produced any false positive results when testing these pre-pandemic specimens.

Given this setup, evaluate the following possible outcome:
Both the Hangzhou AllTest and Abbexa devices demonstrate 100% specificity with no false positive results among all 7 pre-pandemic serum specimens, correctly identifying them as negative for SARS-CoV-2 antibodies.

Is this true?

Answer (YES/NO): NO